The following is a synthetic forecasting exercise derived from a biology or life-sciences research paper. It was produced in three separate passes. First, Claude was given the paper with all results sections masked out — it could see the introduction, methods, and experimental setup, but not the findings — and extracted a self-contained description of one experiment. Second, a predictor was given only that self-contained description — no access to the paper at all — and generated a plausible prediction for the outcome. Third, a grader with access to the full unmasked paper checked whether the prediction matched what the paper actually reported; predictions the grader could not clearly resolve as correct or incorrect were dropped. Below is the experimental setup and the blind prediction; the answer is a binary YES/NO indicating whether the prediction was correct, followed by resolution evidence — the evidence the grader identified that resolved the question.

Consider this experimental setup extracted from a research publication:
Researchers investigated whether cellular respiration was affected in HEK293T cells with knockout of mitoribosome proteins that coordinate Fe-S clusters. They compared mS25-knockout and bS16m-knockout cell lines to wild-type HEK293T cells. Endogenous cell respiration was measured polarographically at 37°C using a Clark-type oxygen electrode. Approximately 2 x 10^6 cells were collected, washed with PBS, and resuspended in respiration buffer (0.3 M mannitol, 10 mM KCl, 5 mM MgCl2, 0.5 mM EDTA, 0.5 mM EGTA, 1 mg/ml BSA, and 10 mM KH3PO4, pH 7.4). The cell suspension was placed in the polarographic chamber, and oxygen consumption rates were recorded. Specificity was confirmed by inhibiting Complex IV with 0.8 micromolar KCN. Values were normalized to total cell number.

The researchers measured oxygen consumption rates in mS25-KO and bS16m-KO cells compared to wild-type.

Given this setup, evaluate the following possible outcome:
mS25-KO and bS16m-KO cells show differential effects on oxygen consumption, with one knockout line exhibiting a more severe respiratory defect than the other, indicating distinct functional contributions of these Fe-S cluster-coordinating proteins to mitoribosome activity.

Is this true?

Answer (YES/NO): YES